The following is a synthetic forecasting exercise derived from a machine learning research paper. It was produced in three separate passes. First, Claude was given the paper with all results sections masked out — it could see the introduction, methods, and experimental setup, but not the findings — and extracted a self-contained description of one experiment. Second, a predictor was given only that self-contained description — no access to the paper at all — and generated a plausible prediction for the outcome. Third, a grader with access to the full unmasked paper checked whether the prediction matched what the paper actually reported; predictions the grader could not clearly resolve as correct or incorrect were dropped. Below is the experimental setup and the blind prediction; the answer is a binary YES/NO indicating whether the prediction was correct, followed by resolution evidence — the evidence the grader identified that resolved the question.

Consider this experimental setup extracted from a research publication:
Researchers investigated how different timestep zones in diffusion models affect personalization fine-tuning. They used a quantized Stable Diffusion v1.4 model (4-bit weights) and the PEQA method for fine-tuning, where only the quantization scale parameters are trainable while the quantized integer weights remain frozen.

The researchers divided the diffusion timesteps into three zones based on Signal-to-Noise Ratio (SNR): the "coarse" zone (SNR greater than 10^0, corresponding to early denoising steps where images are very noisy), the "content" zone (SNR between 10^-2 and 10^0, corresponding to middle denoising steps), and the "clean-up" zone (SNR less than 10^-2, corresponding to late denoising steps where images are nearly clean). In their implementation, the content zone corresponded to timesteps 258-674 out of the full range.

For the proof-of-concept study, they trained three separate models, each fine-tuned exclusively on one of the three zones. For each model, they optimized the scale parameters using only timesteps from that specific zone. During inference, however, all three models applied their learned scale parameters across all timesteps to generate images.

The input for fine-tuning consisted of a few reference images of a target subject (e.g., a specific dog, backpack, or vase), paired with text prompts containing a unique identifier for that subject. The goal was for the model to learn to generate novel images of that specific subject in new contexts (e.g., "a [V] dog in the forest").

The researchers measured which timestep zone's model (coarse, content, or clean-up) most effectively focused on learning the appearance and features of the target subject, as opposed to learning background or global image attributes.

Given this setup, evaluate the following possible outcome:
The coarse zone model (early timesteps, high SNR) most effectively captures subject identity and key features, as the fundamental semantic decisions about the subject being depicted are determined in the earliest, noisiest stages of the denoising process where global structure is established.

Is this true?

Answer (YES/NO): NO